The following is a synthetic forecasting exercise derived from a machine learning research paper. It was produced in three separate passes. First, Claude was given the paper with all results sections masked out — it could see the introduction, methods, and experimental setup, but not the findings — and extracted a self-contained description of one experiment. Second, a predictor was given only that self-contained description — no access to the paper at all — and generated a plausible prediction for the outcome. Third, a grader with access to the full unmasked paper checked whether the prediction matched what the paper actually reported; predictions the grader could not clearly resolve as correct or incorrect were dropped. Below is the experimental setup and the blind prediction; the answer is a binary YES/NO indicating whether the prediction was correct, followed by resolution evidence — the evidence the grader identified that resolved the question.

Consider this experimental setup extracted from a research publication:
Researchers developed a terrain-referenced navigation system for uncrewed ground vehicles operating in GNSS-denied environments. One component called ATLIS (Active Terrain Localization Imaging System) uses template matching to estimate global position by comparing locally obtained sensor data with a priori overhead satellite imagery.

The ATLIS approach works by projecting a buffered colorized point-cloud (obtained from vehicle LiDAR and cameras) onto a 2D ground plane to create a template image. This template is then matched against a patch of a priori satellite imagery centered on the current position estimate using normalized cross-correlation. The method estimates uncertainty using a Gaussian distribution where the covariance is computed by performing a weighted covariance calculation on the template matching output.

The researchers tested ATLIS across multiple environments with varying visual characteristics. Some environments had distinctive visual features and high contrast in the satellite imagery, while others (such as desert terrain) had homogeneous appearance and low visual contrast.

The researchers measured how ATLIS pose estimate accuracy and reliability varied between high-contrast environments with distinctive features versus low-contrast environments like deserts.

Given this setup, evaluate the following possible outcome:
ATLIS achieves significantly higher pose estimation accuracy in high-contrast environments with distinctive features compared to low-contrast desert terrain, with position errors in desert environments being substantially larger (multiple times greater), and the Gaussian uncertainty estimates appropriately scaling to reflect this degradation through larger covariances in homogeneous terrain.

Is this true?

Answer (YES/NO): NO